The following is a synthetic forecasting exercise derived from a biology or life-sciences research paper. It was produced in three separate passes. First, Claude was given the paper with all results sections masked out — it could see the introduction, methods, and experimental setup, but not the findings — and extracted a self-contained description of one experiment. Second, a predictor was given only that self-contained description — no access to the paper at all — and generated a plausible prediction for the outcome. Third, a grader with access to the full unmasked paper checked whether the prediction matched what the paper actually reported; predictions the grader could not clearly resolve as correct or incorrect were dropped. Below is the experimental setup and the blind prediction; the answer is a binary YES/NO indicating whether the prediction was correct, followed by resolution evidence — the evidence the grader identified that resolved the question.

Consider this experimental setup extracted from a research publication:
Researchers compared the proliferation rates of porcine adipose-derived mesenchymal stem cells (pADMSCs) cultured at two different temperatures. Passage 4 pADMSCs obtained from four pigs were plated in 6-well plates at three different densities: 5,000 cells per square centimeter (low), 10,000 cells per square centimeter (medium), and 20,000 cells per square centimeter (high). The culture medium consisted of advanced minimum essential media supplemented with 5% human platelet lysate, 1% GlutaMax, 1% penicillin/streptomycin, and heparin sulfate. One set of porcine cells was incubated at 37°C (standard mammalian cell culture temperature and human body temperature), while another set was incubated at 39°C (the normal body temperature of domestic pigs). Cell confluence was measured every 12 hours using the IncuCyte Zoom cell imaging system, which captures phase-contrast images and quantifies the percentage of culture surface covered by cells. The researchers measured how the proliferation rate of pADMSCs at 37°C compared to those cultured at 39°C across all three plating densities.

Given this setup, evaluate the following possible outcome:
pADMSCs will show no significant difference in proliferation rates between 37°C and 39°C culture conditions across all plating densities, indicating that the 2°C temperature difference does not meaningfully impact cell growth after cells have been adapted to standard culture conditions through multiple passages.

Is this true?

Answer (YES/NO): NO